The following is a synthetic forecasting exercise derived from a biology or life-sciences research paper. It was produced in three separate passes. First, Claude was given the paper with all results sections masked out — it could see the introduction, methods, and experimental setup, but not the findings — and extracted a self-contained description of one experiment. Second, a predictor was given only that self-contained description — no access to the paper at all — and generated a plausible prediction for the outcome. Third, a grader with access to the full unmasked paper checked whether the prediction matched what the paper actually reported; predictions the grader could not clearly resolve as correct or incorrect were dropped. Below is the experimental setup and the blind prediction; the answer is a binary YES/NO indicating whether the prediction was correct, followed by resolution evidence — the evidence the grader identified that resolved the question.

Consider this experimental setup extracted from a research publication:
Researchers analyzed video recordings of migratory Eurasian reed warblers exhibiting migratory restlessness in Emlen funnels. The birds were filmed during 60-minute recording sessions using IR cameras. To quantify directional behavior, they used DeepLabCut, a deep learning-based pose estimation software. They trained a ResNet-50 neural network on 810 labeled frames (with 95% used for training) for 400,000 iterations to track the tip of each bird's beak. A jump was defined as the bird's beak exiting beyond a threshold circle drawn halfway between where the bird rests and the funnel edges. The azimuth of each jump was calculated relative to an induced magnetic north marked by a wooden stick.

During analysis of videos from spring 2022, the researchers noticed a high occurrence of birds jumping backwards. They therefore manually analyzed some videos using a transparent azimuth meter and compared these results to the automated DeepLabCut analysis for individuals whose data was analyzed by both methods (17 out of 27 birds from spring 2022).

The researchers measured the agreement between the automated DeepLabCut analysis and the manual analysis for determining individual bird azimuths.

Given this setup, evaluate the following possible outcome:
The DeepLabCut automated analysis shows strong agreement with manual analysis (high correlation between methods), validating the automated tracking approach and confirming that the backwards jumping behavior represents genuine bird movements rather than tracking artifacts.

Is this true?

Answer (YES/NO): NO